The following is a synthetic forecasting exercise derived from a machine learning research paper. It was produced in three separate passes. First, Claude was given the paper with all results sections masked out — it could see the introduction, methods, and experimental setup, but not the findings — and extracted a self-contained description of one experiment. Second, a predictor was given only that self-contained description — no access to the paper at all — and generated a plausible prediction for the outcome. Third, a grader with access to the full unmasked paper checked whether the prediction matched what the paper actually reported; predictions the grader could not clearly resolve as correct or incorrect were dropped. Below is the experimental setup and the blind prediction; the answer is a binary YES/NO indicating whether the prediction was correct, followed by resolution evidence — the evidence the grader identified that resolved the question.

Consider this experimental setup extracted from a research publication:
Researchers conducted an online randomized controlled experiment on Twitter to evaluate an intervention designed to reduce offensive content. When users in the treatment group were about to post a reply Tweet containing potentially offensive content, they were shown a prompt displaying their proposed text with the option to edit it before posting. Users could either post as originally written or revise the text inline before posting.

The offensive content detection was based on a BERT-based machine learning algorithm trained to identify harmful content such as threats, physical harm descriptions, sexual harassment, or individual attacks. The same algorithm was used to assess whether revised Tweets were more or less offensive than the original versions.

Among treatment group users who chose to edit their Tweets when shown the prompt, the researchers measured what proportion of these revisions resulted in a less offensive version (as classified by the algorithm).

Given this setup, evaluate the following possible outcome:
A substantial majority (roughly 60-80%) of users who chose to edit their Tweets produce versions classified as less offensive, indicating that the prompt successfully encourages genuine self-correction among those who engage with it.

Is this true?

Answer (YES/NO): NO